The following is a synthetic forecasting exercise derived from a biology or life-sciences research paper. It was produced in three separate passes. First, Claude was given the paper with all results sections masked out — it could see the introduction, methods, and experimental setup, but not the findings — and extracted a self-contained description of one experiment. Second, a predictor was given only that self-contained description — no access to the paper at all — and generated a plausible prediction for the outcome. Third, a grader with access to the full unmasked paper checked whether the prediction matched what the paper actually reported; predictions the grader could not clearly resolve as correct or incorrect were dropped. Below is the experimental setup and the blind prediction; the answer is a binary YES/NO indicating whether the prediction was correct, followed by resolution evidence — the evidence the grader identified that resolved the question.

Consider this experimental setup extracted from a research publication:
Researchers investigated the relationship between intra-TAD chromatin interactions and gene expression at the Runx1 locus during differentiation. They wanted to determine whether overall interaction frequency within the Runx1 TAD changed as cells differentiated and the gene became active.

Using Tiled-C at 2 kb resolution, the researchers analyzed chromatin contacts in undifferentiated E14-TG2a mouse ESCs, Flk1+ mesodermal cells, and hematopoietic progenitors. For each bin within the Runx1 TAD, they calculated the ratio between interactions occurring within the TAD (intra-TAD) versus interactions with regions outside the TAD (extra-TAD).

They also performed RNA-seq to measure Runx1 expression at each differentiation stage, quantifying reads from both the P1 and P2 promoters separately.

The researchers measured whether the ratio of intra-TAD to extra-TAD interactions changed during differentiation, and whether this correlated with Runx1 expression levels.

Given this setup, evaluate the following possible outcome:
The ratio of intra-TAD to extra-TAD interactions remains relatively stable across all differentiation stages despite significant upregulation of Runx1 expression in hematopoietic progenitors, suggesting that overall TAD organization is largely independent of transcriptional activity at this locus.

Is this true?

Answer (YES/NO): NO